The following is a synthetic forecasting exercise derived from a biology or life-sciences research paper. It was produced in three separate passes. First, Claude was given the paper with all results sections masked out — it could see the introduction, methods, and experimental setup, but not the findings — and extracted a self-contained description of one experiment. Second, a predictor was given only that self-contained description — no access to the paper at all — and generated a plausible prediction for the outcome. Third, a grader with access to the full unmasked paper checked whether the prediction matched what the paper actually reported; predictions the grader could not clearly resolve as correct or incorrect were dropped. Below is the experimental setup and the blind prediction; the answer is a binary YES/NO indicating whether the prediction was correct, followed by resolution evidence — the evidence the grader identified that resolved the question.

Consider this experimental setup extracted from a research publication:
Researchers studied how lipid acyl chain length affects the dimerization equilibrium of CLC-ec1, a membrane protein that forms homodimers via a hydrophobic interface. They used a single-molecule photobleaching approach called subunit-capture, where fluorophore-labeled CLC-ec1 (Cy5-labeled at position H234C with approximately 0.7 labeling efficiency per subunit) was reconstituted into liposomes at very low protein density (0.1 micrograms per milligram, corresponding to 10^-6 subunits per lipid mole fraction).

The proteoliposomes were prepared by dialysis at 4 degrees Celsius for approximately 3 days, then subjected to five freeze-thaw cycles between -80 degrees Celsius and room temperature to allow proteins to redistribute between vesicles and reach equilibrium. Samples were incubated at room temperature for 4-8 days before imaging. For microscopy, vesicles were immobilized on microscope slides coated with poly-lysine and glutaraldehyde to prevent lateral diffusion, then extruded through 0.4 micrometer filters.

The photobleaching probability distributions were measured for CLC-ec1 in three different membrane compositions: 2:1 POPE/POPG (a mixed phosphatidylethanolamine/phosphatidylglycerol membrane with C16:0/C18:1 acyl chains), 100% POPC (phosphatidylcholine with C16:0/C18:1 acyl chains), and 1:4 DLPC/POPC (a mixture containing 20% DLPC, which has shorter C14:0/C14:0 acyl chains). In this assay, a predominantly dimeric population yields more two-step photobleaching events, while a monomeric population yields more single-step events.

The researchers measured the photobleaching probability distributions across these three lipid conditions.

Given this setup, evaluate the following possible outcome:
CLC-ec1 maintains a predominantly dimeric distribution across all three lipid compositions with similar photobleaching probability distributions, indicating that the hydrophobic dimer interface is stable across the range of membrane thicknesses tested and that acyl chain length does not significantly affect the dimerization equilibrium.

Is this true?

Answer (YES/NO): NO